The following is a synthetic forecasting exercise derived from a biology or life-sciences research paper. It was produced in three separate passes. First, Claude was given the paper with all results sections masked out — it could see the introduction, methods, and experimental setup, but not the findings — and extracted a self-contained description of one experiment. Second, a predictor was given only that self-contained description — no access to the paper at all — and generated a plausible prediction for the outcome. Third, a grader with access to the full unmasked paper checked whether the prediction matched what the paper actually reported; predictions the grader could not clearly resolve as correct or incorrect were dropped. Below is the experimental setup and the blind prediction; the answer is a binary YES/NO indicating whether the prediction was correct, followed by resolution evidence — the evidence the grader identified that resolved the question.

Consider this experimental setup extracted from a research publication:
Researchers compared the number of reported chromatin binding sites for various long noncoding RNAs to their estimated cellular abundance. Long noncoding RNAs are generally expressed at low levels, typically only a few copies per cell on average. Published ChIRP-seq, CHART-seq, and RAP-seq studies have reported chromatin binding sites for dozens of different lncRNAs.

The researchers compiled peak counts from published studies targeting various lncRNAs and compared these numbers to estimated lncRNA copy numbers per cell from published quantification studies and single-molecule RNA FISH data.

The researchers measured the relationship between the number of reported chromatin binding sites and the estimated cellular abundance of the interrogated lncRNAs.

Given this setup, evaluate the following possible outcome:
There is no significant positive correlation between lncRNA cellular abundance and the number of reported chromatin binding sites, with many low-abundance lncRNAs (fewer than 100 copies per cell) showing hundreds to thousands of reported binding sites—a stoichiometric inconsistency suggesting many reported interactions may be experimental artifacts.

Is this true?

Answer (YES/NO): YES